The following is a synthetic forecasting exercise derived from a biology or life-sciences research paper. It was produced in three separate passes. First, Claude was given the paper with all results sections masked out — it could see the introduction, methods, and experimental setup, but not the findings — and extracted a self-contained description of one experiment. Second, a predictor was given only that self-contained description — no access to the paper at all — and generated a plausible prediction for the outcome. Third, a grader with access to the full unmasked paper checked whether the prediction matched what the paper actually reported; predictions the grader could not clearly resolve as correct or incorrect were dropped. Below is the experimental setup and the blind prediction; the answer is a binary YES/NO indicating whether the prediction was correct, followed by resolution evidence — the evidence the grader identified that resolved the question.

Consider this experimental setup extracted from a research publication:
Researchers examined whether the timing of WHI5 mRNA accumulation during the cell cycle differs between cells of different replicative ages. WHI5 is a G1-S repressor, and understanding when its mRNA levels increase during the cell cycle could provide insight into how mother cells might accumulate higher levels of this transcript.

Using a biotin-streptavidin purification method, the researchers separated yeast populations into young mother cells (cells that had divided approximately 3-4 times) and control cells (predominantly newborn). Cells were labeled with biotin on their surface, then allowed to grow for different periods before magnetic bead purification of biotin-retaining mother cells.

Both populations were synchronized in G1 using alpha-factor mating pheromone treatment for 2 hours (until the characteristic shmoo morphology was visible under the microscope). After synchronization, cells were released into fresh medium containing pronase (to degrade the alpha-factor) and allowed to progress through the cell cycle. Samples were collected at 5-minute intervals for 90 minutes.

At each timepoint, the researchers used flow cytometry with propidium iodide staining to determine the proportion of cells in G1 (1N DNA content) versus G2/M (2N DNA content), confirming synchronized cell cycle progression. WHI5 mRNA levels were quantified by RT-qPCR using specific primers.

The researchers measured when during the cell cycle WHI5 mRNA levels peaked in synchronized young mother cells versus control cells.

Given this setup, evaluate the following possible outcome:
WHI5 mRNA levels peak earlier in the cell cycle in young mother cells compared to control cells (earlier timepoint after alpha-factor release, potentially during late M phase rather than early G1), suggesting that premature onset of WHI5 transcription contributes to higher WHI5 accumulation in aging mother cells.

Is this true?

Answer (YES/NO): NO